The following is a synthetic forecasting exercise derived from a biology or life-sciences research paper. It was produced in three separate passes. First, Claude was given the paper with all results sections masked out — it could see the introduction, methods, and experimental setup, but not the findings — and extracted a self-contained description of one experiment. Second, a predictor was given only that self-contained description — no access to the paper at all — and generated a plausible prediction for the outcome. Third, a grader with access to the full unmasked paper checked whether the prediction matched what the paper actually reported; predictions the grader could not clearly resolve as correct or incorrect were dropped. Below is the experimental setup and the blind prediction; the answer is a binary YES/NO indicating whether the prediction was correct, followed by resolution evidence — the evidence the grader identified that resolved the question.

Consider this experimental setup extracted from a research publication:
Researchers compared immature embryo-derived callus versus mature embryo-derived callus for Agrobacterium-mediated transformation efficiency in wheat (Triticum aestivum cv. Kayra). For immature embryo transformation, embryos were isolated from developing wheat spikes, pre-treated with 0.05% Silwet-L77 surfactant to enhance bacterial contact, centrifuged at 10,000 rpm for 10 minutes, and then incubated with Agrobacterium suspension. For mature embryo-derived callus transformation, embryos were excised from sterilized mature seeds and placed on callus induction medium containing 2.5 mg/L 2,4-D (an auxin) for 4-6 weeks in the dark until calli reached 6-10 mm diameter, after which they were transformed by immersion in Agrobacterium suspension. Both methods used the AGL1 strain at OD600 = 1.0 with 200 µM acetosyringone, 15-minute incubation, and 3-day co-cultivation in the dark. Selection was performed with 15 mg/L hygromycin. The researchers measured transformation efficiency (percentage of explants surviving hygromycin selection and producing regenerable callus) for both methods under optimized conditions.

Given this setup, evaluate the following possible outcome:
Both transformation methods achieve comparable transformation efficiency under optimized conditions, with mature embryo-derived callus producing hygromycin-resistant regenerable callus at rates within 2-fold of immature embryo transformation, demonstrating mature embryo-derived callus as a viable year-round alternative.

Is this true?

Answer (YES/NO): YES